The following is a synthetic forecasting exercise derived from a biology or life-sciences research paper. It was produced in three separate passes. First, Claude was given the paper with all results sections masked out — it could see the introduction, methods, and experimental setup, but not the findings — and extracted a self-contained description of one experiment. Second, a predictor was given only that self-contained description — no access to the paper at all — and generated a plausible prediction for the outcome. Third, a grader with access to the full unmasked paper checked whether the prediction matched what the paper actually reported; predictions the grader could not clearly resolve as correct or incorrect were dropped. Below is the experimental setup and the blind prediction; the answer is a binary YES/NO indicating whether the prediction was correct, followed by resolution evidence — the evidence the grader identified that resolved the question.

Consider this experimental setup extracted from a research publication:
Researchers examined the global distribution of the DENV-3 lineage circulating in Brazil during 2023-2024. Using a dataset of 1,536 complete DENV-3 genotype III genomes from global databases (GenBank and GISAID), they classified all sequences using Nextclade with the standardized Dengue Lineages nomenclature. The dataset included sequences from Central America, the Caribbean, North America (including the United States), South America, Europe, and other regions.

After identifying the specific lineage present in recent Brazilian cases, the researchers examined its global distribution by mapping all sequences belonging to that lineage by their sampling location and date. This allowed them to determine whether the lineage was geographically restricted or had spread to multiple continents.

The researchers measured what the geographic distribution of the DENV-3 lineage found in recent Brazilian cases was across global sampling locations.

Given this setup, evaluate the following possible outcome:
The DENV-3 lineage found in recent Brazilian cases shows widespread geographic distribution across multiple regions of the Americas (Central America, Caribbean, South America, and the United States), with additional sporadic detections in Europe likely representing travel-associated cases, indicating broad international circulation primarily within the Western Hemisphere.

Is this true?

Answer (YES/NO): NO